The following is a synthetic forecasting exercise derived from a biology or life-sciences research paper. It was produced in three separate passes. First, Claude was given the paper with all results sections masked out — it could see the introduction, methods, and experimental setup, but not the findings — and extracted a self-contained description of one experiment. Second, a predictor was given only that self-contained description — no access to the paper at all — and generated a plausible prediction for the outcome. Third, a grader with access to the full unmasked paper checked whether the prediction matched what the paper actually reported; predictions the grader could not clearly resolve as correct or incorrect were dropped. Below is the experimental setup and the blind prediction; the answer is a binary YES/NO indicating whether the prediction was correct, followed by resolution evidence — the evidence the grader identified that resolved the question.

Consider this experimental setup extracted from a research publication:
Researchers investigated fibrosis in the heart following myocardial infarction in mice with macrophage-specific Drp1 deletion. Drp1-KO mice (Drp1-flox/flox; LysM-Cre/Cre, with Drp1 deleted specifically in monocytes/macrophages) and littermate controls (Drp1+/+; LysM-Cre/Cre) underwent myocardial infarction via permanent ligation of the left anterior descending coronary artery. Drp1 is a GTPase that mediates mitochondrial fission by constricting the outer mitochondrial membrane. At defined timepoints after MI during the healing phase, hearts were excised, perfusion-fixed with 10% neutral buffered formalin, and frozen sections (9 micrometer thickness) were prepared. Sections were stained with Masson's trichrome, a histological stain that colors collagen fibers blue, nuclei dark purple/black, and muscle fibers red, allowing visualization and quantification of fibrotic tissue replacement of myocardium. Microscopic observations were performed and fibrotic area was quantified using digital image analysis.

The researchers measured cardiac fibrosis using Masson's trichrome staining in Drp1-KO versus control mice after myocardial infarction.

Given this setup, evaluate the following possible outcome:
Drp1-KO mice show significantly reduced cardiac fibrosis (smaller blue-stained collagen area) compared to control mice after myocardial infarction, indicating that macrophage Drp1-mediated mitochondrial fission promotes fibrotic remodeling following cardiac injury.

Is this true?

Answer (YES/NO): NO